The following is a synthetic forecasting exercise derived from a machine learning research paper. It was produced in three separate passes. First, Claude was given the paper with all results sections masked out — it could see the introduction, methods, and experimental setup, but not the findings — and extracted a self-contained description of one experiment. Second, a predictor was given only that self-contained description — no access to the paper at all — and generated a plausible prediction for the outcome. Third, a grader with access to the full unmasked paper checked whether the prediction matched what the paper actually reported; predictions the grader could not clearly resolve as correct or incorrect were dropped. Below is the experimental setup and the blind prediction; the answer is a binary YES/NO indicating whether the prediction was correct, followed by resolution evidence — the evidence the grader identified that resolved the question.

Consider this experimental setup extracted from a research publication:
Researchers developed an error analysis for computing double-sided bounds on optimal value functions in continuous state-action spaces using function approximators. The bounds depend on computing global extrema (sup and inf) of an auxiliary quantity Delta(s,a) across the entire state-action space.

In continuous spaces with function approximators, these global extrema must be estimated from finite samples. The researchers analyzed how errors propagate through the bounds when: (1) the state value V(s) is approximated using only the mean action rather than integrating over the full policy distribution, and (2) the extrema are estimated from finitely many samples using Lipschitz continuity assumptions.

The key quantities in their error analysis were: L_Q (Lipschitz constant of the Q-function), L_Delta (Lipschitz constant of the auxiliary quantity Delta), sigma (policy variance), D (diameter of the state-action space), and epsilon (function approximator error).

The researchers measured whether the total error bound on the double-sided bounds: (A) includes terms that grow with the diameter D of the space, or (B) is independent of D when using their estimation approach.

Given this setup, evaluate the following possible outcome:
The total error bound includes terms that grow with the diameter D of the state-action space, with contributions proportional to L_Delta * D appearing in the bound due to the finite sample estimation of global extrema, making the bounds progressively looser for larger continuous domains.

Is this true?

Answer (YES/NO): YES